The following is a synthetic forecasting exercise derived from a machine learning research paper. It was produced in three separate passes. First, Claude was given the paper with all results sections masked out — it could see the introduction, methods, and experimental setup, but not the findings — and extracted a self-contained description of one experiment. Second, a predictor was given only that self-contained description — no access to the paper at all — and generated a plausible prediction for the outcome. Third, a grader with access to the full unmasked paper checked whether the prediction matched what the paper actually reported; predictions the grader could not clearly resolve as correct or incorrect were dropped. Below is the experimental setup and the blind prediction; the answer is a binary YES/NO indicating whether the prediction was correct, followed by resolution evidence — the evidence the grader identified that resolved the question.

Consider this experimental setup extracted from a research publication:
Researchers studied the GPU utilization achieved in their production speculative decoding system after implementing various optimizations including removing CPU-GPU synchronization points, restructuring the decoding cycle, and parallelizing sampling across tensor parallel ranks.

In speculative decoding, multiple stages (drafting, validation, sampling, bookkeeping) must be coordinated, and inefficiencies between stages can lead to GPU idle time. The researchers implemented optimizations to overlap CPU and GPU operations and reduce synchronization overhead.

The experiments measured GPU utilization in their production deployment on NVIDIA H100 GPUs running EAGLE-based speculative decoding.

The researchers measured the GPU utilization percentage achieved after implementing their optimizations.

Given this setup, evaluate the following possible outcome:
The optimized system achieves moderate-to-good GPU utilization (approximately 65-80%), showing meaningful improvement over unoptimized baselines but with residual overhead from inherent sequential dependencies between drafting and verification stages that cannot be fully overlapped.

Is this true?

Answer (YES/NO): NO